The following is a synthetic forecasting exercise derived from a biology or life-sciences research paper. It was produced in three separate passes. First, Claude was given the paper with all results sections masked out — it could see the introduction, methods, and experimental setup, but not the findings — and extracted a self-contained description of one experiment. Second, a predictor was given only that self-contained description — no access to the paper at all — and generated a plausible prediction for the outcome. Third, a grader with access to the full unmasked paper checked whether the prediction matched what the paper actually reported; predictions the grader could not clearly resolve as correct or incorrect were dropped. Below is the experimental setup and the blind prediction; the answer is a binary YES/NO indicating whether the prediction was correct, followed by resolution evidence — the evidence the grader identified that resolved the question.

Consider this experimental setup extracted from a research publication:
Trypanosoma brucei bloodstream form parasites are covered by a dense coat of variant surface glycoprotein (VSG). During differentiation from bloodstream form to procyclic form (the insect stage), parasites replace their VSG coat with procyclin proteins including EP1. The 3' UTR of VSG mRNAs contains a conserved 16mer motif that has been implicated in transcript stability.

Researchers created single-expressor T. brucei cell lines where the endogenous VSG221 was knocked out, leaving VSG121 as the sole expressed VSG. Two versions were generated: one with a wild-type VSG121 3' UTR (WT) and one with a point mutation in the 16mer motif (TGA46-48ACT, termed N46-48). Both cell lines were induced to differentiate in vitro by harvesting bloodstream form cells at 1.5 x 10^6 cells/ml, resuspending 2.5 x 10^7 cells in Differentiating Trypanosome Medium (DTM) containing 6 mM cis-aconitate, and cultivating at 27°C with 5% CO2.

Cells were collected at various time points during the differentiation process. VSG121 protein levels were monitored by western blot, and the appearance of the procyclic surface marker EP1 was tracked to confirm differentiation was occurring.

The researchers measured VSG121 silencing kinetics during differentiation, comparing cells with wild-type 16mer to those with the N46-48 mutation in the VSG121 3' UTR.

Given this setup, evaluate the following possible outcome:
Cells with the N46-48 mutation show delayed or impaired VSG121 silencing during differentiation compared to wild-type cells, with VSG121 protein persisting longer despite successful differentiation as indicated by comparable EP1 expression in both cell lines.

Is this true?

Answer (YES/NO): NO